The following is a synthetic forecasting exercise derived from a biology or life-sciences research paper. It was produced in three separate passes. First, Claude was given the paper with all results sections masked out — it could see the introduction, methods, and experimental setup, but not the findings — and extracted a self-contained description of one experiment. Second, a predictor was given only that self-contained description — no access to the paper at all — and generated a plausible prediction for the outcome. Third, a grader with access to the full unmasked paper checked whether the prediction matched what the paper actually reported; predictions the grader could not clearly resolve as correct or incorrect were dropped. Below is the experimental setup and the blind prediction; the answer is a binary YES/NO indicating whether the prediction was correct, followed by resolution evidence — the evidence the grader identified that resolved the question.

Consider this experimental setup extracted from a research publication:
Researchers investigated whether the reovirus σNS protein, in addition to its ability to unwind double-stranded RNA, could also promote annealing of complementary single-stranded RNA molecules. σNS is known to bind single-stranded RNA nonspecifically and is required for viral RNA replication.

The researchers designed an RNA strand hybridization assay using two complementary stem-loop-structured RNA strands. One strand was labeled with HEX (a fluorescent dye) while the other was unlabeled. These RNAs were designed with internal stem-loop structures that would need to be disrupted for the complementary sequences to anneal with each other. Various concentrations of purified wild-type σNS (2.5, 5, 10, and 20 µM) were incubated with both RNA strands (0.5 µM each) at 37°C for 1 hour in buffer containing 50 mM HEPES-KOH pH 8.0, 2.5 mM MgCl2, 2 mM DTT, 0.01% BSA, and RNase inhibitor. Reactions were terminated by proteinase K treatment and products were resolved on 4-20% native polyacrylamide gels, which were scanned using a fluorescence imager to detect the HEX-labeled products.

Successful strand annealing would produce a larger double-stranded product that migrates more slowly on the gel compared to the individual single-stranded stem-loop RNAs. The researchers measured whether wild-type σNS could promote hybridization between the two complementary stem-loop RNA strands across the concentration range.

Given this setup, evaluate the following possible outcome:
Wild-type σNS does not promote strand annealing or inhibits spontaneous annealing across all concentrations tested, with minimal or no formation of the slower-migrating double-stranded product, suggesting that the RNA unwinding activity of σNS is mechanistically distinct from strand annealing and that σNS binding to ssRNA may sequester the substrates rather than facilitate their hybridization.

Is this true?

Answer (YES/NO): NO